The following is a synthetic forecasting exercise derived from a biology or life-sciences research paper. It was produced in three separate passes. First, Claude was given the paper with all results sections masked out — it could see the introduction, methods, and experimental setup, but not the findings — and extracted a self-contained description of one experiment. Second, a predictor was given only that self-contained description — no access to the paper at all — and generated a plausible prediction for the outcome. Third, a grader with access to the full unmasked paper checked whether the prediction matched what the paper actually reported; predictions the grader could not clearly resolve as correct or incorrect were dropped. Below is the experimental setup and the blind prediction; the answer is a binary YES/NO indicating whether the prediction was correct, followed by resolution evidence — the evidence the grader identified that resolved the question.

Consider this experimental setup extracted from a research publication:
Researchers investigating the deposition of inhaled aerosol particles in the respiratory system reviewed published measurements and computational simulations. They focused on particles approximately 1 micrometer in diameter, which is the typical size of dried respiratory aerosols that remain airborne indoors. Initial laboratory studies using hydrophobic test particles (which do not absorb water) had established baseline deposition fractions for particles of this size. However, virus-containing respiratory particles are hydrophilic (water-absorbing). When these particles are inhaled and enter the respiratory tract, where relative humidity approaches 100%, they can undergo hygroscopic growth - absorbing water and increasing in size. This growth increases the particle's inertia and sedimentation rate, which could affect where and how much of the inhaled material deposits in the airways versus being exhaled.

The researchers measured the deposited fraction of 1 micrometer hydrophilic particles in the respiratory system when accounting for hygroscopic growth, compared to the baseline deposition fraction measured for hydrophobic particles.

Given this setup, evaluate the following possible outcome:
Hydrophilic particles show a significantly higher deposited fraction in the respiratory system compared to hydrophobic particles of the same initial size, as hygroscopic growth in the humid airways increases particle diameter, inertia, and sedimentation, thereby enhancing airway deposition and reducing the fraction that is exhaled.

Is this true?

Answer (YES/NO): YES